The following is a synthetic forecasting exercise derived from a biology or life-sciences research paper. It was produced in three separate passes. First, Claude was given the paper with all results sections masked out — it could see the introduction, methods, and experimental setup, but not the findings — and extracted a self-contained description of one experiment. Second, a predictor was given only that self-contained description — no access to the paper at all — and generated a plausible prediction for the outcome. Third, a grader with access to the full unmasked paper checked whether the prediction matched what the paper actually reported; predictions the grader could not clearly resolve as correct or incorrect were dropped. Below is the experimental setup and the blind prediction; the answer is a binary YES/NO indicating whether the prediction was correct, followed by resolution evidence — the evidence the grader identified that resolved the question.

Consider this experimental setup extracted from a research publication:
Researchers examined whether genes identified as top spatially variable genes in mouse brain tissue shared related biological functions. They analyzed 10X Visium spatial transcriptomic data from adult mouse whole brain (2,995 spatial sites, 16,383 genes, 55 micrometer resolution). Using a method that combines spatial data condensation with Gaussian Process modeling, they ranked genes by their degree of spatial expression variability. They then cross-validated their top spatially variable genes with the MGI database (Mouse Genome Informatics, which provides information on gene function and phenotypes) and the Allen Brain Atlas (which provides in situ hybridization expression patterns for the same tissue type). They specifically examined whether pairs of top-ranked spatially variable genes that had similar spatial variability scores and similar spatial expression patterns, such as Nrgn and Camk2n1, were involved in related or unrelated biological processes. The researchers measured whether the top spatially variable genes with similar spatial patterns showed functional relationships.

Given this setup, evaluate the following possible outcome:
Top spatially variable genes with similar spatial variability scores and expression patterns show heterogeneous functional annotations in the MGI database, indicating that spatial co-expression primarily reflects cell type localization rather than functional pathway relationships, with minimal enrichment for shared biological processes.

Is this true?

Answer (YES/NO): NO